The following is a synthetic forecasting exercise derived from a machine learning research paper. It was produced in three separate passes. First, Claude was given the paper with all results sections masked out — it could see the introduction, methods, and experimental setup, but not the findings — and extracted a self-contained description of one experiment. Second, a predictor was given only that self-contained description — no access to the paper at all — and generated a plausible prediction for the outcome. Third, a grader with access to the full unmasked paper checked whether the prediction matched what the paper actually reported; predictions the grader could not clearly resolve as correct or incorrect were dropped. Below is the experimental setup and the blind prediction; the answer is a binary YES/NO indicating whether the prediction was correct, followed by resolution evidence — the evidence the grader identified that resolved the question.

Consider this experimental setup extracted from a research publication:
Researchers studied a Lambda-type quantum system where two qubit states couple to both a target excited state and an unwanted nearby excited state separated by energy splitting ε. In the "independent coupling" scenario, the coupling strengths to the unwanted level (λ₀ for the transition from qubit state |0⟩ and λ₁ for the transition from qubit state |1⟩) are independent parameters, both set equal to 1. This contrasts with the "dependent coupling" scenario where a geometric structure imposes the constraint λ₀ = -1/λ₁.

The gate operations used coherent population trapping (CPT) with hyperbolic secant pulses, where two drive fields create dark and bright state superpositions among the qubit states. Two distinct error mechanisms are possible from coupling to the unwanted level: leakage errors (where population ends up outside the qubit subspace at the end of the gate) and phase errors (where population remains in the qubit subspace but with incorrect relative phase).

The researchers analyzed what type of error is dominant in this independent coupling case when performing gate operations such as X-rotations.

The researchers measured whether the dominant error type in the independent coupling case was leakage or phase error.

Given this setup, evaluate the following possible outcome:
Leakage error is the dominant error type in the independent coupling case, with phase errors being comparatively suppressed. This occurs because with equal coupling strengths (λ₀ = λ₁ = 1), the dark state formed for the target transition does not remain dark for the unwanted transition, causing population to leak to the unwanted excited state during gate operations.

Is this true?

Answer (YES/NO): YES